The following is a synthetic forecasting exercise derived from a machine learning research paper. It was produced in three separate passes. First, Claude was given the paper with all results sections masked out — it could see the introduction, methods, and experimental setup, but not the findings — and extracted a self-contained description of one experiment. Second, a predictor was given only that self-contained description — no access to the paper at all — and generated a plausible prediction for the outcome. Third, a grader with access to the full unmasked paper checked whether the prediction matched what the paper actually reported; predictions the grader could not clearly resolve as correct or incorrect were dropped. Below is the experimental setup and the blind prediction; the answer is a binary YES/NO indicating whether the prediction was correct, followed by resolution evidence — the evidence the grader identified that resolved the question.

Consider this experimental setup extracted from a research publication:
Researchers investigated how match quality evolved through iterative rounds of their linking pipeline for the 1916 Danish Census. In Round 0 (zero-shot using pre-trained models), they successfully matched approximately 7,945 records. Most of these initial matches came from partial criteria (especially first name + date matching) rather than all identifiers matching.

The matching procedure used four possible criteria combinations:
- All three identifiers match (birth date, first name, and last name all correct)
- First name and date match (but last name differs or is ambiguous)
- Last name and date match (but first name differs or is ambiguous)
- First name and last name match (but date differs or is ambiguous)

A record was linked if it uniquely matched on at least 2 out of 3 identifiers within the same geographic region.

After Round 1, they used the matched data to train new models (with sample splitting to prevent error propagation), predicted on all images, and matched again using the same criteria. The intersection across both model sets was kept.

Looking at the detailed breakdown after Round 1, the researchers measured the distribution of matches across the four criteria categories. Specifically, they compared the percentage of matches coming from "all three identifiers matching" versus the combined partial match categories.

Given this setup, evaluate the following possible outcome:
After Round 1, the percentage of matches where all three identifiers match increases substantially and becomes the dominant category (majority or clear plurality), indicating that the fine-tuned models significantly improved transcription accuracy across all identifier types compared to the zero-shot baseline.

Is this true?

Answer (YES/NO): YES